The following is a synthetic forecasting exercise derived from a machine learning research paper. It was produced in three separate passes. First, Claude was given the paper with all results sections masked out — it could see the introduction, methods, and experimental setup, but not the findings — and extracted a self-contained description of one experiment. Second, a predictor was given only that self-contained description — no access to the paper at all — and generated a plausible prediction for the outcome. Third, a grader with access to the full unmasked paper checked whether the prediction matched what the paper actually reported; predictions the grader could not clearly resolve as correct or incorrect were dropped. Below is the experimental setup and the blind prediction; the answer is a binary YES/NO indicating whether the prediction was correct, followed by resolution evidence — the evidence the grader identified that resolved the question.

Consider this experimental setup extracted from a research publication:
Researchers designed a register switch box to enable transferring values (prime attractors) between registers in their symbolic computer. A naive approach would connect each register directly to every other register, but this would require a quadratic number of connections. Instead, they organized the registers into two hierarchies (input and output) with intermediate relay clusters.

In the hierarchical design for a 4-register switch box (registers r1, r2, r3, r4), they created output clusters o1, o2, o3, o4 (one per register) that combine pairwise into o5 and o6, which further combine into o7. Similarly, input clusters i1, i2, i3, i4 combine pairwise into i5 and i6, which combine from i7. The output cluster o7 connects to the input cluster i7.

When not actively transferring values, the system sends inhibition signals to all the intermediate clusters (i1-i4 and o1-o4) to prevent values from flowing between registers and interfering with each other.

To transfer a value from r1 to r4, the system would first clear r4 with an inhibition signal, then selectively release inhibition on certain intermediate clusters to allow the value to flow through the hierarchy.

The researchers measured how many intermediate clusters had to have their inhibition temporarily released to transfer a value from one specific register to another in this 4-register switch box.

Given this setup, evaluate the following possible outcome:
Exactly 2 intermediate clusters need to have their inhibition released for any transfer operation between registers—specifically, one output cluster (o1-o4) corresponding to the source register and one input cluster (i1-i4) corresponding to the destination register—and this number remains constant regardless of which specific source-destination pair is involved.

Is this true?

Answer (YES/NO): YES